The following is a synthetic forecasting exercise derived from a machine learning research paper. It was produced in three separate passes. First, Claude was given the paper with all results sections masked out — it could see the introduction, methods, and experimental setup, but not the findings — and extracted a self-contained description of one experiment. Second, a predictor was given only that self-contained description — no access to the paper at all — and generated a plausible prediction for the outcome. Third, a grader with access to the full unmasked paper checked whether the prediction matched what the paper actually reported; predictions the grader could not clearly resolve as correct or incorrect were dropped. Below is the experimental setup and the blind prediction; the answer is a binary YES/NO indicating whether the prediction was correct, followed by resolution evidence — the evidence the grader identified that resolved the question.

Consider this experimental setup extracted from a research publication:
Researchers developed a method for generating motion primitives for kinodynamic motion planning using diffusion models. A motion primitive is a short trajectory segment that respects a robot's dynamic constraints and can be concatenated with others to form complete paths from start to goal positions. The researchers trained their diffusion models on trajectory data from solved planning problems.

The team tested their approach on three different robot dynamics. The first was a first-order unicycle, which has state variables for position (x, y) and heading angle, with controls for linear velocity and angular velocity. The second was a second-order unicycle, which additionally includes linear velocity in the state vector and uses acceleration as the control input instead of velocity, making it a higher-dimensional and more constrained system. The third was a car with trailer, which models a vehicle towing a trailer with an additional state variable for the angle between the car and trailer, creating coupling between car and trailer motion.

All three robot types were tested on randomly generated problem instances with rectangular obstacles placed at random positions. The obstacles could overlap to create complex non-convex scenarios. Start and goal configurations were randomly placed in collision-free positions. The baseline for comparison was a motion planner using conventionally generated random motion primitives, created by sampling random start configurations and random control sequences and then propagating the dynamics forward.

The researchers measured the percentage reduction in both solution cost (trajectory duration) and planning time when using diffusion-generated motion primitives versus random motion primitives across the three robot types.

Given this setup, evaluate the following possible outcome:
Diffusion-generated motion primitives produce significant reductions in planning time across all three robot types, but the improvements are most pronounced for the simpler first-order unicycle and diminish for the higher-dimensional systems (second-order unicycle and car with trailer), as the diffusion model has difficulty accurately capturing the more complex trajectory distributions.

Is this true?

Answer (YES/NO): NO